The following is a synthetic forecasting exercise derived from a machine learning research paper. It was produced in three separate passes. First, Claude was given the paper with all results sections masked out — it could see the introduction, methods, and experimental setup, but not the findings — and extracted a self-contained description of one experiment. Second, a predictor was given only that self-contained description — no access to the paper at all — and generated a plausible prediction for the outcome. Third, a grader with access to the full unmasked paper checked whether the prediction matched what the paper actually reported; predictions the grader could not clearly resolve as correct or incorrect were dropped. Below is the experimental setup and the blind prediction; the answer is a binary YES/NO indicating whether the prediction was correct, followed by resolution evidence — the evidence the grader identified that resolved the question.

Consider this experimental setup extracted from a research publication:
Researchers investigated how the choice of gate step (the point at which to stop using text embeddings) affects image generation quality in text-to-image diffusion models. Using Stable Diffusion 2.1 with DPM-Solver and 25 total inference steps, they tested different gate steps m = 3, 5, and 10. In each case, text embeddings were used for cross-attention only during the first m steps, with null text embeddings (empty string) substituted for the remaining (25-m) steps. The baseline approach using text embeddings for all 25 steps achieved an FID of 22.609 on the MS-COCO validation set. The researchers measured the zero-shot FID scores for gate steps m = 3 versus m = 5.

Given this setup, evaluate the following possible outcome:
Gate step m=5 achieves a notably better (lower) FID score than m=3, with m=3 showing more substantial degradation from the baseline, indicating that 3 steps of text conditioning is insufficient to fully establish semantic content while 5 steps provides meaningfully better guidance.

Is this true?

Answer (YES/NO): YES